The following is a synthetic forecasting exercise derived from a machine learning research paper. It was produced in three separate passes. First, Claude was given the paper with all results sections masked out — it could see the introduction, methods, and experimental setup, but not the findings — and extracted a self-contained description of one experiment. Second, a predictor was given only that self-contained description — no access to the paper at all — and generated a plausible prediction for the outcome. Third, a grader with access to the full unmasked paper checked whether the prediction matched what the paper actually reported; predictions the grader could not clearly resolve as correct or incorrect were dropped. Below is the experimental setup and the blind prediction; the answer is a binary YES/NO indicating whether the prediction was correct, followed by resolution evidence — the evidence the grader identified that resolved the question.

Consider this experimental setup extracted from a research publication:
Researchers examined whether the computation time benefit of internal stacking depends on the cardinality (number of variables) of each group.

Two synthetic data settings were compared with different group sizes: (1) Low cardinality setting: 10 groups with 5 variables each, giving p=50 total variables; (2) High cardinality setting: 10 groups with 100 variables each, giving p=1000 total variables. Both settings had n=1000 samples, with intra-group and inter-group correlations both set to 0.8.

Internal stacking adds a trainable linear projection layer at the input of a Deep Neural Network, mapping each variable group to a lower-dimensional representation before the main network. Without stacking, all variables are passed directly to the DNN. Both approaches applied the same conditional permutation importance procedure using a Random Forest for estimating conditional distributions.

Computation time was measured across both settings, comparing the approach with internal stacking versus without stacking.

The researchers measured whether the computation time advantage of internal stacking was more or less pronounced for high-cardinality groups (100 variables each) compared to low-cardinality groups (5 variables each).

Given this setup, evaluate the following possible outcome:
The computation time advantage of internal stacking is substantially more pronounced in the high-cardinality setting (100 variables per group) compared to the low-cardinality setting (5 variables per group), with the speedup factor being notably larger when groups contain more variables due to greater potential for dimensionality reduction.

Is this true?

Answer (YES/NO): YES